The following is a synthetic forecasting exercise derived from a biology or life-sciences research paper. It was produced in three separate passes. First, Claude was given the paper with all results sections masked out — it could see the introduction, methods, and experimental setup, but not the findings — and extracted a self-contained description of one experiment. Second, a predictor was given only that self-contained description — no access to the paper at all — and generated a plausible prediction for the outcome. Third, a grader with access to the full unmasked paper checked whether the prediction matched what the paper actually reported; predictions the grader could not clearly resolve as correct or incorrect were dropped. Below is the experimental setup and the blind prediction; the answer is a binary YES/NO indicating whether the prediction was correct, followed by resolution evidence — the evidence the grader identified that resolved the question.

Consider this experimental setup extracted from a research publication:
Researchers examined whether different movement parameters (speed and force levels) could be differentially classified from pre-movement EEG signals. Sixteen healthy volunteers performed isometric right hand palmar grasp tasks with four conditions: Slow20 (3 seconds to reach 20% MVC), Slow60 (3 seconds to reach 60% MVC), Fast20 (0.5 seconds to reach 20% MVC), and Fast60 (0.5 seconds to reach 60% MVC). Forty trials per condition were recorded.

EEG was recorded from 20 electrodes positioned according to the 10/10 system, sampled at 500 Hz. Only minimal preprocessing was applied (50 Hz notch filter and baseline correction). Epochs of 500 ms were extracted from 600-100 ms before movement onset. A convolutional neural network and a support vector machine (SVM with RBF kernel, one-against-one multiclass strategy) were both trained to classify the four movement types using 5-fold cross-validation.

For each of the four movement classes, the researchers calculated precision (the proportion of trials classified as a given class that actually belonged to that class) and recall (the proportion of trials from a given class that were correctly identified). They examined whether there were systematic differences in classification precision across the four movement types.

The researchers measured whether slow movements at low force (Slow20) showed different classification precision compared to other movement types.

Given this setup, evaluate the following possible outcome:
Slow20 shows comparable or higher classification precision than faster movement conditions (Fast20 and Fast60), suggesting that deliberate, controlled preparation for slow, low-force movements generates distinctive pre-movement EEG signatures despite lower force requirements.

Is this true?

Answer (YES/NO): YES